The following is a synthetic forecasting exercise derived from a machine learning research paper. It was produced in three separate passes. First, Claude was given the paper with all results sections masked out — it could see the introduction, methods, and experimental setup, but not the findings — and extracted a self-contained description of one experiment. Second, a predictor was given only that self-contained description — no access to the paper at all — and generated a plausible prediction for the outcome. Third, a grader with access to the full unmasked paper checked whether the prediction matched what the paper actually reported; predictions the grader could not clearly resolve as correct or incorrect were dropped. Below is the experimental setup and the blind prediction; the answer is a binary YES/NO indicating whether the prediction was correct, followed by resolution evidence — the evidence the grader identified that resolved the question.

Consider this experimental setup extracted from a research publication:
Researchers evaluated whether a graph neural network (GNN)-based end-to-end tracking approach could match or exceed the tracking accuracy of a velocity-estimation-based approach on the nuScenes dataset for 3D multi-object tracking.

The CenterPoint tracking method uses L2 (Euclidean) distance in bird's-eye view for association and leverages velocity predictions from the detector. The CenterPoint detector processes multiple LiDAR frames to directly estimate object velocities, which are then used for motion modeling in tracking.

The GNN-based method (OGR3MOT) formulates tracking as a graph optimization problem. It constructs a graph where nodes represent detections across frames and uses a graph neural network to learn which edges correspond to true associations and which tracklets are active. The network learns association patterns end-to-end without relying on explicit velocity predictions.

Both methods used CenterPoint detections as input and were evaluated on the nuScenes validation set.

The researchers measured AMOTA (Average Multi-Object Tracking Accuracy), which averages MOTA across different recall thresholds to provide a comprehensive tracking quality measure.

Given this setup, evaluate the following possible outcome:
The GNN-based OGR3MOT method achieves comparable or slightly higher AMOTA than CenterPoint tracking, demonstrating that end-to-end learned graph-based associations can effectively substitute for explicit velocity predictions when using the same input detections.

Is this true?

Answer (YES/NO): YES